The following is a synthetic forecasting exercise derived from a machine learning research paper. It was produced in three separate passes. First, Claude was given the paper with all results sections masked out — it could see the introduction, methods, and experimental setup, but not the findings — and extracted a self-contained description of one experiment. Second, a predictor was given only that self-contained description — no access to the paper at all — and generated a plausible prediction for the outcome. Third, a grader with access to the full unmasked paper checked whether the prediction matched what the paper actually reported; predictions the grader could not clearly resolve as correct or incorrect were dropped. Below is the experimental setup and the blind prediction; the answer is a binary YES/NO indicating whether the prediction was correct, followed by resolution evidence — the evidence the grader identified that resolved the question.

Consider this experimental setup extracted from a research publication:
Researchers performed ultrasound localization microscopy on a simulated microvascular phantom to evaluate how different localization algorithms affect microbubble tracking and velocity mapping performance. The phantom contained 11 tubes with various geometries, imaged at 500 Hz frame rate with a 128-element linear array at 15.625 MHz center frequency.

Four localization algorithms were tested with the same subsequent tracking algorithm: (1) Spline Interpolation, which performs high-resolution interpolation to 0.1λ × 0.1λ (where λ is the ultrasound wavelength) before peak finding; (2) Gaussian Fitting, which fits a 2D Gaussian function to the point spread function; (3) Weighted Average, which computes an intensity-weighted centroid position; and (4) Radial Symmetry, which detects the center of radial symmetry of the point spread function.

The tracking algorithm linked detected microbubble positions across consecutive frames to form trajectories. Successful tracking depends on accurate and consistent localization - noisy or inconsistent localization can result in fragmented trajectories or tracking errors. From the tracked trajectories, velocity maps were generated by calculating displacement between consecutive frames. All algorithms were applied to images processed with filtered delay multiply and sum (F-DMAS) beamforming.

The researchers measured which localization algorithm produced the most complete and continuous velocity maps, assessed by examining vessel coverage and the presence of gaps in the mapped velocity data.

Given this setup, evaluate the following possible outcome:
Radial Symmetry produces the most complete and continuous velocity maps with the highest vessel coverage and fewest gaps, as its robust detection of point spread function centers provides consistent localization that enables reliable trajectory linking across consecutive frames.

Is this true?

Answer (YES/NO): NO